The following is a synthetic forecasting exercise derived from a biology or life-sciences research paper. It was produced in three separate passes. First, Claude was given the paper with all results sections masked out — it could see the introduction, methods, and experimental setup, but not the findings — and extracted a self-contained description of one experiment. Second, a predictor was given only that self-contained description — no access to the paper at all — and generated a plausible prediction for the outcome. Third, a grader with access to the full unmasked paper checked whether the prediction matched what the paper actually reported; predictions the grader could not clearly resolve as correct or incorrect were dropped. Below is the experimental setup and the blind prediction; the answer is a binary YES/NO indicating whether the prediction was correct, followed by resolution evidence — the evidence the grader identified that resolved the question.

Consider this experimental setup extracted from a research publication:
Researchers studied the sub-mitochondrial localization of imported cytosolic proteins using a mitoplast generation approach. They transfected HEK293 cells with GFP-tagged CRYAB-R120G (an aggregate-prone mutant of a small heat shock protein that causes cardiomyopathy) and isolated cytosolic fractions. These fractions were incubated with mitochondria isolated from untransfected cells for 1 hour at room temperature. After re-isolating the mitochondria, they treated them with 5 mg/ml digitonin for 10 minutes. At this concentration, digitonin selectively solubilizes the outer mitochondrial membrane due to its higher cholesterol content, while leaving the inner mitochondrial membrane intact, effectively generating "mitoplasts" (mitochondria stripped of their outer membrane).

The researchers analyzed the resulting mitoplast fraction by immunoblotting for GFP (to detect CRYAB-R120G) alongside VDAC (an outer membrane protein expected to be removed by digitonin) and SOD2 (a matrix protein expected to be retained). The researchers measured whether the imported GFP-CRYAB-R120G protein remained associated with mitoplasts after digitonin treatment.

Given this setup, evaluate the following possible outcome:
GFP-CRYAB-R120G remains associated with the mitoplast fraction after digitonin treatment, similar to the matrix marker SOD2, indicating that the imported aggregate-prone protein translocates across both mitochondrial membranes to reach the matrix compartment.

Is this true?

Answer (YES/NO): YES